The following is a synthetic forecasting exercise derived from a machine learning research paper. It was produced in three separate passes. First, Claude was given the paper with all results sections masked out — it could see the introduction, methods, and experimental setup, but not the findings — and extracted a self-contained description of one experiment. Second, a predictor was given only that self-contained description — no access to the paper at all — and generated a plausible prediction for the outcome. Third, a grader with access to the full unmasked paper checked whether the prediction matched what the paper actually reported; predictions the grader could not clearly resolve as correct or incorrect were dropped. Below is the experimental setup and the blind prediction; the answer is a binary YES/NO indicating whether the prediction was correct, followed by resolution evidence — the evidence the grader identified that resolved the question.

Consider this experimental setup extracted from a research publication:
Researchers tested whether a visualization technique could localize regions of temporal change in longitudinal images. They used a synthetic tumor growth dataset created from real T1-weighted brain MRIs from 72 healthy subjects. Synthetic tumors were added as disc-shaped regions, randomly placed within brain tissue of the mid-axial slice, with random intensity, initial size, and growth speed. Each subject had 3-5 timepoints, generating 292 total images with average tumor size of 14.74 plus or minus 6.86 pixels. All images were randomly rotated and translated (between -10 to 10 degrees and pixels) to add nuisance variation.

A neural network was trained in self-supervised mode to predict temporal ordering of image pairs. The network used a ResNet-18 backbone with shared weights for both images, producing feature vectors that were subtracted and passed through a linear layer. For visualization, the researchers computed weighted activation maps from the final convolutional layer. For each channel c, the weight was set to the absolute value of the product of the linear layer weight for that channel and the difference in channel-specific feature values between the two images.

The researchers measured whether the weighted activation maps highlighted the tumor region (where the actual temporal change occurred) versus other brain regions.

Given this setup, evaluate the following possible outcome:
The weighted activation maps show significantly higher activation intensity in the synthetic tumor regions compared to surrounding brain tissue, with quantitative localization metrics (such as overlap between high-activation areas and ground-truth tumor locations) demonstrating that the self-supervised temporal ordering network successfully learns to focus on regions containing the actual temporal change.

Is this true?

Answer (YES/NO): NO